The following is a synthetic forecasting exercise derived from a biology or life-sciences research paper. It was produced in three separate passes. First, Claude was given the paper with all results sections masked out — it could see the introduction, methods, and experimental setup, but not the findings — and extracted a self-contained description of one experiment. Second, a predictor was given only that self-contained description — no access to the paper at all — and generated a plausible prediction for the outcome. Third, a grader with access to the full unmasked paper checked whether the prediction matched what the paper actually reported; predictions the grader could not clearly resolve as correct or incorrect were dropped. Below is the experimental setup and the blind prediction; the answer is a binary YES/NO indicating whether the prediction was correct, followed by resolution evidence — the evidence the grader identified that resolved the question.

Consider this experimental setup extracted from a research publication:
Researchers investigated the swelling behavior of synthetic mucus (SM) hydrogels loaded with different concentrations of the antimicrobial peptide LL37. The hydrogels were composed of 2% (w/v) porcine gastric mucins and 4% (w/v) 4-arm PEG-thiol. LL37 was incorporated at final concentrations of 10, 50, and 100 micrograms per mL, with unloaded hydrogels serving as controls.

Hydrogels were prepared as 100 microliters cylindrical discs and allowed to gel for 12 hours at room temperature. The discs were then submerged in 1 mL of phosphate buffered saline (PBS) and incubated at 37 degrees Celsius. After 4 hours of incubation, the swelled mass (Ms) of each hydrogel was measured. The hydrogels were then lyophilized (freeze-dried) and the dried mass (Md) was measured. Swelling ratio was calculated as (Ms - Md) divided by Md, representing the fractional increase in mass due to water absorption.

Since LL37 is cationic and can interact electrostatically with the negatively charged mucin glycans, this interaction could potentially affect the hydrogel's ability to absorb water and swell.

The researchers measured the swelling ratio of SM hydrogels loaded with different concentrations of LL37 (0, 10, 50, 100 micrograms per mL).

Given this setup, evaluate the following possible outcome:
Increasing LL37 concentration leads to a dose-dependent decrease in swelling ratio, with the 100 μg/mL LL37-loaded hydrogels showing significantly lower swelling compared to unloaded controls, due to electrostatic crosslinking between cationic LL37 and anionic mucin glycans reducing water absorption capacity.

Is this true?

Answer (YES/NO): NO